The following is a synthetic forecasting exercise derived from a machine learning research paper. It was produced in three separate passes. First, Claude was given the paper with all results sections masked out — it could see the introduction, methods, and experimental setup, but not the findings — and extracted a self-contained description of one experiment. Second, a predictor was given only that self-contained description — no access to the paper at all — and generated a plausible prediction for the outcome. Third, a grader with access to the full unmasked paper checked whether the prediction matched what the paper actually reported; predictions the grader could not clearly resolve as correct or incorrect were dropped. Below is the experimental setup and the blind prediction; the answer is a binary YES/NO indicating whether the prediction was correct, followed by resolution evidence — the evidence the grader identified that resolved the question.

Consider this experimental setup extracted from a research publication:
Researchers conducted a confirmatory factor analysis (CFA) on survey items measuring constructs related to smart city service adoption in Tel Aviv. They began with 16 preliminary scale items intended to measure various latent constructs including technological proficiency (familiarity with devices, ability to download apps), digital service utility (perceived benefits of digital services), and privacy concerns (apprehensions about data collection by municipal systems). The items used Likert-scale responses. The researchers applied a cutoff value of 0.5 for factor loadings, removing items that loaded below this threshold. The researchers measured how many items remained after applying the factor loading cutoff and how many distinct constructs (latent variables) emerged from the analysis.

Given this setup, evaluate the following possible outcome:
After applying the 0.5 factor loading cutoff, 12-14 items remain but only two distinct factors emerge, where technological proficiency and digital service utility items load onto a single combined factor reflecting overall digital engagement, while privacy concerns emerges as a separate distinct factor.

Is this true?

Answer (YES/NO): NO